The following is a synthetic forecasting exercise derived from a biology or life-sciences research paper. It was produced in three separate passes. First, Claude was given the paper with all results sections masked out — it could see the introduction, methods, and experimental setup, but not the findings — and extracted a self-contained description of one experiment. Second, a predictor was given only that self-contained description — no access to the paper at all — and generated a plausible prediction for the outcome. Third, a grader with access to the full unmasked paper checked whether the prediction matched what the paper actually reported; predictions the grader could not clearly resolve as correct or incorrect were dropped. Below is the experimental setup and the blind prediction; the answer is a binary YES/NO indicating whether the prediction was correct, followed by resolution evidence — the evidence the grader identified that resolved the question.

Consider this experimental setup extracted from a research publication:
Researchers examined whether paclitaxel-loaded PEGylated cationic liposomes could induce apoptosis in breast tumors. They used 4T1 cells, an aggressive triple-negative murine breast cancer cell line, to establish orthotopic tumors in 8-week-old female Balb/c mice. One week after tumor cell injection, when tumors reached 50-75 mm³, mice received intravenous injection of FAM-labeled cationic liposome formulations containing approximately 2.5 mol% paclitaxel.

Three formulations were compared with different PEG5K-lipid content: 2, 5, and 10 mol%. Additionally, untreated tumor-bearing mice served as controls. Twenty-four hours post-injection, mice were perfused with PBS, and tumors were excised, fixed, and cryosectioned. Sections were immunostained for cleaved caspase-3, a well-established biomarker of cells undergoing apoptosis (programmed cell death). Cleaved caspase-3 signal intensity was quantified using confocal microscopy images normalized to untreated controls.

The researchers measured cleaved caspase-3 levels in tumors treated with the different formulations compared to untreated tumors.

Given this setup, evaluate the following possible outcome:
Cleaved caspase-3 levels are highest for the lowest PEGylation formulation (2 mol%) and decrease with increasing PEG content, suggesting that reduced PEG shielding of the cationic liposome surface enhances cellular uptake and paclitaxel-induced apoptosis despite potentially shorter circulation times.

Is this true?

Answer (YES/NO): NO